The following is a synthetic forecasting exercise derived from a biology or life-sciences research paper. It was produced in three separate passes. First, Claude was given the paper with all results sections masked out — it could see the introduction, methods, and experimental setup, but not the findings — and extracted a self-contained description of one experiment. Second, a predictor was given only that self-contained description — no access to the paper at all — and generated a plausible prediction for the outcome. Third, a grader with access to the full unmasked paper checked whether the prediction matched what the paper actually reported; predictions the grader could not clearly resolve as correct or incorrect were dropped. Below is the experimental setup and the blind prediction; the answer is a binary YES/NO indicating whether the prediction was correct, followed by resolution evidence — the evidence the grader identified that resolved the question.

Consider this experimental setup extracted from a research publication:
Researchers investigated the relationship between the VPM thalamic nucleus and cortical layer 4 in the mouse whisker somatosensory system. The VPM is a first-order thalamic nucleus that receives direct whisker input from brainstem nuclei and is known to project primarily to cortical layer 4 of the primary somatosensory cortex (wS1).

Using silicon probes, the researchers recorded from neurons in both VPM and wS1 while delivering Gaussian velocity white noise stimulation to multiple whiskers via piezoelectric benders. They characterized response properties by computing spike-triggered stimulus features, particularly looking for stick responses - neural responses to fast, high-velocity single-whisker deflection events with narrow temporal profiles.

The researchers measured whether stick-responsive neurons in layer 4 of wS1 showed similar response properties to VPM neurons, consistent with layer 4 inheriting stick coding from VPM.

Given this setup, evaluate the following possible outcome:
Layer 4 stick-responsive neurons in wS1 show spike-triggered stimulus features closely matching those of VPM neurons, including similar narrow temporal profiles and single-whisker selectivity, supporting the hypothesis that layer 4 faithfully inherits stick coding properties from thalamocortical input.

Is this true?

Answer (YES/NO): YES